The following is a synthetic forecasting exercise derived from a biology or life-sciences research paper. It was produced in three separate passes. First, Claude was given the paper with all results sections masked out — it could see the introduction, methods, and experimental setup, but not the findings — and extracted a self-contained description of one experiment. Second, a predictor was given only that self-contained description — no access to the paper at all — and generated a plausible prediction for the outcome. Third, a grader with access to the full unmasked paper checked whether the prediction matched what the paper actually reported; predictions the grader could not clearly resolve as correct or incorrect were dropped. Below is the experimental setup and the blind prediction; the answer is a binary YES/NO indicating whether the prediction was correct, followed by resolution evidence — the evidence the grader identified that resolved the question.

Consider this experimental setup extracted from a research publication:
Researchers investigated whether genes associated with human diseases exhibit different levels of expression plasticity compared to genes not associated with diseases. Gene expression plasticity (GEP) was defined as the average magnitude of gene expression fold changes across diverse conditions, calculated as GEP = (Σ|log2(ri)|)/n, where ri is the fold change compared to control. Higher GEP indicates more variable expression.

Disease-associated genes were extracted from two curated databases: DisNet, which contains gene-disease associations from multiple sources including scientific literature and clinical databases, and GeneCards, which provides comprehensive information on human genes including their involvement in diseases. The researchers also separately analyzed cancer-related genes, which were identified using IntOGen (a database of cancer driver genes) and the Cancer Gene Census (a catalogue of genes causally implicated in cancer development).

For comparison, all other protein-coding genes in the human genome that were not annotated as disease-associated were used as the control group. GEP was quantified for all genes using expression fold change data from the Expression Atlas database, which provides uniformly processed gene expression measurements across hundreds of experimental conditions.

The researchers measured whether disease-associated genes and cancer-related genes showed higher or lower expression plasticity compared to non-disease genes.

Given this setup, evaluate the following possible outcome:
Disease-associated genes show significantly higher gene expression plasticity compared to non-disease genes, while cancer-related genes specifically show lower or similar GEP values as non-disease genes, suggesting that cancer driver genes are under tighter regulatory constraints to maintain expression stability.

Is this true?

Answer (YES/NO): NO